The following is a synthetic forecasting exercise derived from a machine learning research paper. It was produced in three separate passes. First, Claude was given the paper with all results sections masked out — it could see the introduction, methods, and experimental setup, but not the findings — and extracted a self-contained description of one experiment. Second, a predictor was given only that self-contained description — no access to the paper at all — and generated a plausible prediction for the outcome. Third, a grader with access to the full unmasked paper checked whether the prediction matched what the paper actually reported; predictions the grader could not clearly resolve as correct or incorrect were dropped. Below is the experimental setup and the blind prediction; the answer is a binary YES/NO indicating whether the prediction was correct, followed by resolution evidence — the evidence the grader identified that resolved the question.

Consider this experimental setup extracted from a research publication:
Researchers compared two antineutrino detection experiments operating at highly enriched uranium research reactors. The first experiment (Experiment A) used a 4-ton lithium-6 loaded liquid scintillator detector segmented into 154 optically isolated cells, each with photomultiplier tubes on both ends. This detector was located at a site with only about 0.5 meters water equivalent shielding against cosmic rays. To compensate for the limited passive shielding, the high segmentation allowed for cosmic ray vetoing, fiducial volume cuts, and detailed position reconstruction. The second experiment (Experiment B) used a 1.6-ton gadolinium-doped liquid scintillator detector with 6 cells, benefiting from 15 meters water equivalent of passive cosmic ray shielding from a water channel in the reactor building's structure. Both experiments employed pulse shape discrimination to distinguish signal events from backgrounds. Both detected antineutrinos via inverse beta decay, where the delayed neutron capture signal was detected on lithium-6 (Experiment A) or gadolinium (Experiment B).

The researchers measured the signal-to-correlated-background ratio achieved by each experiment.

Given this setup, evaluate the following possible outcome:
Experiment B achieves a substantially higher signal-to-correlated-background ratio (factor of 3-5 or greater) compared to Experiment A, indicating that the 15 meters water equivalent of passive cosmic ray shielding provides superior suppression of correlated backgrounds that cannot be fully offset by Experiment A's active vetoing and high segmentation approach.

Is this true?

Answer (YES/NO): NO